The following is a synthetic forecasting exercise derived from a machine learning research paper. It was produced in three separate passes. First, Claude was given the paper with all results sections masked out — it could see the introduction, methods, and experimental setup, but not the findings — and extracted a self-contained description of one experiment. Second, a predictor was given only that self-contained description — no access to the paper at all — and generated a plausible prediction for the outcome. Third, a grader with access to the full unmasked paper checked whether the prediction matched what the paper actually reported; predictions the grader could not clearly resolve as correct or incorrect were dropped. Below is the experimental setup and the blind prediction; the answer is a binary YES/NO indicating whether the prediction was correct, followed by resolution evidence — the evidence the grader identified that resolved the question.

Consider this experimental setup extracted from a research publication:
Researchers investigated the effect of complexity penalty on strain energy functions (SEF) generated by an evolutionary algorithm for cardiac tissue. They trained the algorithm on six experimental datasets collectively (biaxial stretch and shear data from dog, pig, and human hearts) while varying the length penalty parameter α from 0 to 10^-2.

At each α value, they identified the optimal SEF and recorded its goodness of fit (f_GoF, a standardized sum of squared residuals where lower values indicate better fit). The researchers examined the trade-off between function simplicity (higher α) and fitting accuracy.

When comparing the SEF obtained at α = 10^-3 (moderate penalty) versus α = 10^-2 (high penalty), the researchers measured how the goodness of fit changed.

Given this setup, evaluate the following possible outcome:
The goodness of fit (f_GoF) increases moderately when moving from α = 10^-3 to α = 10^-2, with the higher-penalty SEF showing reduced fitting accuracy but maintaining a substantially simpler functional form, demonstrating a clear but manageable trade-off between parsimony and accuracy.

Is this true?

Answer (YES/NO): NO